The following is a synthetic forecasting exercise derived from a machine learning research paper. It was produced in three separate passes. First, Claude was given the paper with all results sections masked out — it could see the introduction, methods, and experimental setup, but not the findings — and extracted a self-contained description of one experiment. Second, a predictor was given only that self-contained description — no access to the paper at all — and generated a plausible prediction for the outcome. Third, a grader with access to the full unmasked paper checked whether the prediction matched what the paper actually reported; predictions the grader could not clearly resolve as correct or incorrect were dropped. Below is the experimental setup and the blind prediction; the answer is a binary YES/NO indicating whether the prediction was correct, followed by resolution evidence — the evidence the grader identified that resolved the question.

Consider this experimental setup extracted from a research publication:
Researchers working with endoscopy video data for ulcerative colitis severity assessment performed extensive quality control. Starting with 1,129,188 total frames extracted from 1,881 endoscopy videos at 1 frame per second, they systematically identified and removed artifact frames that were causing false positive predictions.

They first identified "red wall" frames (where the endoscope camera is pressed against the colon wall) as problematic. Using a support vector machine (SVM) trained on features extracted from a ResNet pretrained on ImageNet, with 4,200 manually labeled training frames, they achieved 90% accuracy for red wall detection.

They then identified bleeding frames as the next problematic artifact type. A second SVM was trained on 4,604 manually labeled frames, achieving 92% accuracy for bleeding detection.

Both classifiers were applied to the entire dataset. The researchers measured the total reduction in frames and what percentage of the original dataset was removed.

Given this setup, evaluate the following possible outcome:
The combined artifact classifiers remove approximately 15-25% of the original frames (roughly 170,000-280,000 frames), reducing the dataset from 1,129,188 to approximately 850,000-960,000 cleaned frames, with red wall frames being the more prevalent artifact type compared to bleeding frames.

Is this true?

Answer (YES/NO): NO